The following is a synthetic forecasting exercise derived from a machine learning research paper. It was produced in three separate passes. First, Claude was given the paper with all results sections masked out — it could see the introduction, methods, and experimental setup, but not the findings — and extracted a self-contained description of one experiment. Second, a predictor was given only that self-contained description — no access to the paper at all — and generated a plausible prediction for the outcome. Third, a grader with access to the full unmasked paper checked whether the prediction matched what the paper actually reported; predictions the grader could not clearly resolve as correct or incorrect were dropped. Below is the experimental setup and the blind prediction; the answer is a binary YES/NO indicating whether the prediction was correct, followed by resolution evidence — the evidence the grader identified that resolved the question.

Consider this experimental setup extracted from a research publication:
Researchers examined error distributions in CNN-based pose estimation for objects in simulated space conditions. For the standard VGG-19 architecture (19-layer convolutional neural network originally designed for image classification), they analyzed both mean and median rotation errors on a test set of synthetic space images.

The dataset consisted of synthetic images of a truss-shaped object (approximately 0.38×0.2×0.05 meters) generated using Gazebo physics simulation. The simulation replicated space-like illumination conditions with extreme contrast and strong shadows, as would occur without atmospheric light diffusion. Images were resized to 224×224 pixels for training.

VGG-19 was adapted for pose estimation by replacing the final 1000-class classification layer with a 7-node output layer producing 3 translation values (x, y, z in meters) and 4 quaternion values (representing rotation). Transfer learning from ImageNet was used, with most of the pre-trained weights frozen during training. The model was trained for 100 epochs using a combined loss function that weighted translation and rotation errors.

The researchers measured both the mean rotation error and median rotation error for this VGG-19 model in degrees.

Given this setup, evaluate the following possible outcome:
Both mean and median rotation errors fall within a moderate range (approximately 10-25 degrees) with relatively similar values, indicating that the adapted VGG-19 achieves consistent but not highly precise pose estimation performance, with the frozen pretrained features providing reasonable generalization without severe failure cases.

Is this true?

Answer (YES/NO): YES